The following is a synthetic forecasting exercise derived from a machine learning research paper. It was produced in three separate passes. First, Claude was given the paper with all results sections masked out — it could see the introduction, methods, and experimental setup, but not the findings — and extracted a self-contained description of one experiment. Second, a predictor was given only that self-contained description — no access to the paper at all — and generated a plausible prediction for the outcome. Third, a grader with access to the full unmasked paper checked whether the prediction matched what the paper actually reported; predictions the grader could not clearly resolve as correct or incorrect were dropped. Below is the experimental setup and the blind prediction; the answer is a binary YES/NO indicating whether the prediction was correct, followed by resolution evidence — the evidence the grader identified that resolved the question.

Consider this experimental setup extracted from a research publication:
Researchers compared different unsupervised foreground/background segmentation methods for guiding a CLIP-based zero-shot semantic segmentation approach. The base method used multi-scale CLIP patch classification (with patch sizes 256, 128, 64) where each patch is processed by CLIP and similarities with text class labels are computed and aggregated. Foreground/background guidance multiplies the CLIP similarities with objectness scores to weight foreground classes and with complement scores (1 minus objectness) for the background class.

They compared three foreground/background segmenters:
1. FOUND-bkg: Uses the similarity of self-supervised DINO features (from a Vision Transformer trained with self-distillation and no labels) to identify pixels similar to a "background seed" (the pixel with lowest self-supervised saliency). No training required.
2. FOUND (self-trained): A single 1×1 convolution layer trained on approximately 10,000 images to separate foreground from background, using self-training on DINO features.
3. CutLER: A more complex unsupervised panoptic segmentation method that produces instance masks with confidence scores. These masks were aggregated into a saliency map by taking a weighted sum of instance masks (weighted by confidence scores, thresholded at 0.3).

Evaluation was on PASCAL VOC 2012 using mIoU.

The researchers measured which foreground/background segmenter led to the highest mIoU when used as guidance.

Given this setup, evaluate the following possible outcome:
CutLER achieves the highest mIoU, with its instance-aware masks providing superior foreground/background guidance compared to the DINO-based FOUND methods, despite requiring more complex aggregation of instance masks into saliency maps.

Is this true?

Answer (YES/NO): NO